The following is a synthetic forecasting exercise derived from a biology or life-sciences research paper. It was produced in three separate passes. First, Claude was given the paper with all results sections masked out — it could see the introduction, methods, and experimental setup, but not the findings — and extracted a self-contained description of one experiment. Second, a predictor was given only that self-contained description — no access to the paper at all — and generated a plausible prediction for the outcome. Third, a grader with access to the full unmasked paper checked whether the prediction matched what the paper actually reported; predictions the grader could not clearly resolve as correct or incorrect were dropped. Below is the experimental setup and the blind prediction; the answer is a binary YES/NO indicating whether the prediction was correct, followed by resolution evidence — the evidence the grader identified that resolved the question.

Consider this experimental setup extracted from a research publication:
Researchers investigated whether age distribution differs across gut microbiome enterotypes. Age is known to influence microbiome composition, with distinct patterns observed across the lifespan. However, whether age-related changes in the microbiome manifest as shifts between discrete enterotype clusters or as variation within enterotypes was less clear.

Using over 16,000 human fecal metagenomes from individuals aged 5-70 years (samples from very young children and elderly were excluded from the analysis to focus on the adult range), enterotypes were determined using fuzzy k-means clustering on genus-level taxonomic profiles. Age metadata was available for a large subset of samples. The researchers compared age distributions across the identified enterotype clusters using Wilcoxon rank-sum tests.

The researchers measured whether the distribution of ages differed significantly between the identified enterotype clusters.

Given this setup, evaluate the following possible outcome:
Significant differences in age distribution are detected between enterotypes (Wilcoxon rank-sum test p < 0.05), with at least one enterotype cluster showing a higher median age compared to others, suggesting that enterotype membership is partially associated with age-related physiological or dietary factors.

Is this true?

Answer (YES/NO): YES